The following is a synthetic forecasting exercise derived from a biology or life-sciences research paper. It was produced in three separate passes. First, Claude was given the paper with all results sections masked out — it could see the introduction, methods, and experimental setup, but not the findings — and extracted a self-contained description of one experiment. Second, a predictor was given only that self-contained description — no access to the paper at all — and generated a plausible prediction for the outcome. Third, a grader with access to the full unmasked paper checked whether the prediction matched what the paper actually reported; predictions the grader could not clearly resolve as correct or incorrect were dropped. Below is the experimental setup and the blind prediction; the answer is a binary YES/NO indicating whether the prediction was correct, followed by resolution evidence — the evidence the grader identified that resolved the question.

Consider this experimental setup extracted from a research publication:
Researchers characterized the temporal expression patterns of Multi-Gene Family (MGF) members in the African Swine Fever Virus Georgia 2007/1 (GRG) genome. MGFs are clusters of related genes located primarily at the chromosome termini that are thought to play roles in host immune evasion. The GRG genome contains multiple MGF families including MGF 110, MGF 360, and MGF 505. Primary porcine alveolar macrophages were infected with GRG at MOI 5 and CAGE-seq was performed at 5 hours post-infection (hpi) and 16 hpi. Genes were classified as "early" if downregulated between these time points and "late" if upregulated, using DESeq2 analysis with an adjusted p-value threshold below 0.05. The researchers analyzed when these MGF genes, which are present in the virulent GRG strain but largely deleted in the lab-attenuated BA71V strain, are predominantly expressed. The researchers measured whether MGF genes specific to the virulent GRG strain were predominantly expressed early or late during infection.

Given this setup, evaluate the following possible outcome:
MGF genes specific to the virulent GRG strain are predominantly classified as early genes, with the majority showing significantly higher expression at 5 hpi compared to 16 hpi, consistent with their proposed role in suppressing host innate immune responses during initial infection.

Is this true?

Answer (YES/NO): YES